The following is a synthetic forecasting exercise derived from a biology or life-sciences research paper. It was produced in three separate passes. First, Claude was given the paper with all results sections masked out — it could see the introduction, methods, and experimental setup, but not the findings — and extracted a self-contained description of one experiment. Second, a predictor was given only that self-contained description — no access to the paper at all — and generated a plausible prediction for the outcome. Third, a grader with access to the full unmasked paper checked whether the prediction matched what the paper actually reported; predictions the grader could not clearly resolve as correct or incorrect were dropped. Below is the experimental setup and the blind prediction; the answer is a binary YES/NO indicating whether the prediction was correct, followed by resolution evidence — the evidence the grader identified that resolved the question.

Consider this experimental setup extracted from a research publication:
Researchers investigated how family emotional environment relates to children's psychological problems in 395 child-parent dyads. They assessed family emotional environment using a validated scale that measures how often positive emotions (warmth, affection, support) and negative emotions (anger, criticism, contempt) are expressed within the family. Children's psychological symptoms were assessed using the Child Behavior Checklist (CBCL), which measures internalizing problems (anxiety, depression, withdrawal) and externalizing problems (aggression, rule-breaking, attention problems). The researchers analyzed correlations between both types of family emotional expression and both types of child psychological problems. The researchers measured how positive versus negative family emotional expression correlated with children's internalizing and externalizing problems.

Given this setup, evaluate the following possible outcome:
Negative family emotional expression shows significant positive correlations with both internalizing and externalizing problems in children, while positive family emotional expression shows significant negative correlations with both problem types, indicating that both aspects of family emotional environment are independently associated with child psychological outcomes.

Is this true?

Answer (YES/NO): NO